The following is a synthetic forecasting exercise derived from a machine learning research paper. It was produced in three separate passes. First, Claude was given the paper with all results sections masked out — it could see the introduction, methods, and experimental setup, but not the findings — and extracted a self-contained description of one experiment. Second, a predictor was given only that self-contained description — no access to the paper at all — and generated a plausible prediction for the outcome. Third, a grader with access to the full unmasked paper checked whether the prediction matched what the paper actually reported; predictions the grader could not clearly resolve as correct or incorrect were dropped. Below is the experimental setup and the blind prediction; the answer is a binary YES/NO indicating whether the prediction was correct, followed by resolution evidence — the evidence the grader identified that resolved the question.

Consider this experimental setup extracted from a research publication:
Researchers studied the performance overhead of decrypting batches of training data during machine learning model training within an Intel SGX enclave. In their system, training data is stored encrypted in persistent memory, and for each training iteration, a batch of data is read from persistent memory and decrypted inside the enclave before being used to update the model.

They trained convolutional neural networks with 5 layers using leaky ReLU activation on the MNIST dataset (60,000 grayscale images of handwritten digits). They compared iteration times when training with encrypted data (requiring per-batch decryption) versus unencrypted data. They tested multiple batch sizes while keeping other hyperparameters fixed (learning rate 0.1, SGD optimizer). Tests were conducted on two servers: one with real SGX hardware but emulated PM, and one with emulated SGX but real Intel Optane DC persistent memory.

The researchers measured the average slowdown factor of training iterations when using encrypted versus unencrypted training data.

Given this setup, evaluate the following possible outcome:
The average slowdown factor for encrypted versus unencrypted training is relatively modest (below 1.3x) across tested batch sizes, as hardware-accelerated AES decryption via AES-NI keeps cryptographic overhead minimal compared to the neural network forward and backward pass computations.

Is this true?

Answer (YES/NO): YES